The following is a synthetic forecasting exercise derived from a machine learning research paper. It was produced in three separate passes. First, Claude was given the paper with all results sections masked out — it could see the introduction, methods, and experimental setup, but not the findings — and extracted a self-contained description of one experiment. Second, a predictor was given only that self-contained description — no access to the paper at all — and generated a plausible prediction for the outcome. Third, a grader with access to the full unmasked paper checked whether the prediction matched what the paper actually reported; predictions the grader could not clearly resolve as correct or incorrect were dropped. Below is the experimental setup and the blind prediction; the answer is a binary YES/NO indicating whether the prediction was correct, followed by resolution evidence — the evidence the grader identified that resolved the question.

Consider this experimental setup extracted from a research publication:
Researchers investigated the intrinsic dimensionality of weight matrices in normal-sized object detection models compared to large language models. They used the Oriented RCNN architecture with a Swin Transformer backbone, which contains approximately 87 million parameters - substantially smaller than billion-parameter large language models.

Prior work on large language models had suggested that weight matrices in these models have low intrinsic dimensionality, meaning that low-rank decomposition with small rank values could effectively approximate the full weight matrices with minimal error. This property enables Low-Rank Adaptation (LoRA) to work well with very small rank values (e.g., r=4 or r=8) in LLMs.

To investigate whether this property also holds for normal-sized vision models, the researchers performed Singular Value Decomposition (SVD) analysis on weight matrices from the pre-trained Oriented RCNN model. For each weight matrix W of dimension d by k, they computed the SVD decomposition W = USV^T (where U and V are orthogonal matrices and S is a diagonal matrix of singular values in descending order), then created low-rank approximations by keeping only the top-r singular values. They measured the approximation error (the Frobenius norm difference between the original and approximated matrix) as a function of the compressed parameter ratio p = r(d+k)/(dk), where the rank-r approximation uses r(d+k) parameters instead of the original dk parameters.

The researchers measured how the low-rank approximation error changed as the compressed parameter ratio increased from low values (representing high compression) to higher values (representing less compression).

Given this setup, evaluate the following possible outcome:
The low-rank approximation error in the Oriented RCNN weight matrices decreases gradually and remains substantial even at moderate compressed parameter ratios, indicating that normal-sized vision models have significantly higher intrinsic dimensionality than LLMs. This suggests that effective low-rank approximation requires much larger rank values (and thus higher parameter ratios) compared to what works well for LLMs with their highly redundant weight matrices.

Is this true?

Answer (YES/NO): YES